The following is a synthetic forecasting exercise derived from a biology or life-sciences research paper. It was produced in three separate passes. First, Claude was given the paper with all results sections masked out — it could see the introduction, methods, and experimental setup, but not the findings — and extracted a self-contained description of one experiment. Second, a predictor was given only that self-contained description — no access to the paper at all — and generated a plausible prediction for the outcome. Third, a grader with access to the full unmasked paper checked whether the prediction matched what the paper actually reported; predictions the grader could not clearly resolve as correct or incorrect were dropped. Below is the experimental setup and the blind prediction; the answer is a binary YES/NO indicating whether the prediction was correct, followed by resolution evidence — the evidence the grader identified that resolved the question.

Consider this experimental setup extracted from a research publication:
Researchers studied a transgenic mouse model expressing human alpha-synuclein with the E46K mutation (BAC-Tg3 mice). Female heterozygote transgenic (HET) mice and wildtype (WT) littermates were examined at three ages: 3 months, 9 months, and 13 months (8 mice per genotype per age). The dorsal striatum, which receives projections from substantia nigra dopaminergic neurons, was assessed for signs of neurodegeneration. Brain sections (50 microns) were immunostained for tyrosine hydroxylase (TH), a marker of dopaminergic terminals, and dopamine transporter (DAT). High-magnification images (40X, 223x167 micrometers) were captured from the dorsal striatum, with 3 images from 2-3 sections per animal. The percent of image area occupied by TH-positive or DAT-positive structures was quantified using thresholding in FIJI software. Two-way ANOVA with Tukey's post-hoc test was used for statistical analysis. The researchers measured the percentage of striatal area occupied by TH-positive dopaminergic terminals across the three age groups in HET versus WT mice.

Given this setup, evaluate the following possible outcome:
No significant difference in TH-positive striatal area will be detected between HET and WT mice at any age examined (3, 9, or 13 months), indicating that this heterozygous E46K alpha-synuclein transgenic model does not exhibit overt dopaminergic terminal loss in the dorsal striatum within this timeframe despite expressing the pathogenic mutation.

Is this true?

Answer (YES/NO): NO